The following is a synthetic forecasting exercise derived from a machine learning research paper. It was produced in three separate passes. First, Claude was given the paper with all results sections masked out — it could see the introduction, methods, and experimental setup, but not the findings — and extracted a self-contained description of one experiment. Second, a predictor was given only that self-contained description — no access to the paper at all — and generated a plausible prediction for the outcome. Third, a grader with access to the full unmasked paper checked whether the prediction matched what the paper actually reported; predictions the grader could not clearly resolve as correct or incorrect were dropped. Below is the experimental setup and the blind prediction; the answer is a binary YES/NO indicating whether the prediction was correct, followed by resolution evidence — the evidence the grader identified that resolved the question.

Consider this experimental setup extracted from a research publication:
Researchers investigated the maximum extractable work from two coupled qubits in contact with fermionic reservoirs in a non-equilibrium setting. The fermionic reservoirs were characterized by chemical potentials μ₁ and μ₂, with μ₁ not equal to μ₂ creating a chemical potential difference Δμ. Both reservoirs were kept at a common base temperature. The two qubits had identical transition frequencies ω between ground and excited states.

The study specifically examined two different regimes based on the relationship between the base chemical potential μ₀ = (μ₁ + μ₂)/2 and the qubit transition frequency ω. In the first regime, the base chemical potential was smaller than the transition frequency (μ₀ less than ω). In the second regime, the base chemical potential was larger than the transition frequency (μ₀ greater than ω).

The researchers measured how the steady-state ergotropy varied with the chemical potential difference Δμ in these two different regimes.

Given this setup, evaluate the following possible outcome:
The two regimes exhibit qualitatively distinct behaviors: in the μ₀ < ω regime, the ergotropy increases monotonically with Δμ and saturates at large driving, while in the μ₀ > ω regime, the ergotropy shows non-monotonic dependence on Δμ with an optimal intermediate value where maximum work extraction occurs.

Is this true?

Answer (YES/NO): NO